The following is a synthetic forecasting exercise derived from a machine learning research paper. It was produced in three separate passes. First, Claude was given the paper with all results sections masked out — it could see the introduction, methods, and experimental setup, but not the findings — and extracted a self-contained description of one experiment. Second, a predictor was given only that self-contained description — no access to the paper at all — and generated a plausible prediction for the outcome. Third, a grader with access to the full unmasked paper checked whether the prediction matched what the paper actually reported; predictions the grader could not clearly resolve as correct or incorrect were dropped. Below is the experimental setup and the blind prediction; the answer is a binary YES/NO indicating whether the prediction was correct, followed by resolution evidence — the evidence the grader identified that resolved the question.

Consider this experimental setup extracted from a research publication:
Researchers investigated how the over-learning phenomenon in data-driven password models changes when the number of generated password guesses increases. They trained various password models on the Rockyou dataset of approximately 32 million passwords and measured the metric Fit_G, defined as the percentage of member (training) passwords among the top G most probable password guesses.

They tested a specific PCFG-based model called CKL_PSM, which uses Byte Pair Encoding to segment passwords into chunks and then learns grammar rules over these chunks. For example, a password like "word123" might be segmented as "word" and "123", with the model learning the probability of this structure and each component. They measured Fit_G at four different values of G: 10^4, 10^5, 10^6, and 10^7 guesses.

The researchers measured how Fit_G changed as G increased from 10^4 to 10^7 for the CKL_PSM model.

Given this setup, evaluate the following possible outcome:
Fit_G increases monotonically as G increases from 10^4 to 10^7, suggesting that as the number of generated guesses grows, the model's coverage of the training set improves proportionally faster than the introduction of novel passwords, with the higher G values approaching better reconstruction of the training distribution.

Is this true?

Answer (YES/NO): NO